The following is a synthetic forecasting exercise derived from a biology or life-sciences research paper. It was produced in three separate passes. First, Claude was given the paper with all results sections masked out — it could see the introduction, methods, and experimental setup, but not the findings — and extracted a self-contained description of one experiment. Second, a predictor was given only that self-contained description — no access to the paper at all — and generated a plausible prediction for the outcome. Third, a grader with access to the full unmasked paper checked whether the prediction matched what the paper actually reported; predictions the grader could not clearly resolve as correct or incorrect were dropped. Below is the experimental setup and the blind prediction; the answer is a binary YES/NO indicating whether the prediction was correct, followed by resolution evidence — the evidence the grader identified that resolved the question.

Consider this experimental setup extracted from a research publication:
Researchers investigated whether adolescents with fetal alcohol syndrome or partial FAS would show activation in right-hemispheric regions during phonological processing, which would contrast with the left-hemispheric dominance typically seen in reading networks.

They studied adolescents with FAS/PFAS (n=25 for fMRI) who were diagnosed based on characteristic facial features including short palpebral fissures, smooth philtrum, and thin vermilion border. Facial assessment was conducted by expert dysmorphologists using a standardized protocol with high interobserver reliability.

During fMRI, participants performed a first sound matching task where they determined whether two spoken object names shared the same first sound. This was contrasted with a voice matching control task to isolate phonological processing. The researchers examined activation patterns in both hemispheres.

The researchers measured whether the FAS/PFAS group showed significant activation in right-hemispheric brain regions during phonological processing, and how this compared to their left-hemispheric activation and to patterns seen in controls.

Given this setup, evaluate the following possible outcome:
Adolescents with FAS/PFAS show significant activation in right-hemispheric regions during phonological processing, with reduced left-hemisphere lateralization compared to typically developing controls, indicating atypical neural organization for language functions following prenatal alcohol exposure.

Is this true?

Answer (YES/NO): YES